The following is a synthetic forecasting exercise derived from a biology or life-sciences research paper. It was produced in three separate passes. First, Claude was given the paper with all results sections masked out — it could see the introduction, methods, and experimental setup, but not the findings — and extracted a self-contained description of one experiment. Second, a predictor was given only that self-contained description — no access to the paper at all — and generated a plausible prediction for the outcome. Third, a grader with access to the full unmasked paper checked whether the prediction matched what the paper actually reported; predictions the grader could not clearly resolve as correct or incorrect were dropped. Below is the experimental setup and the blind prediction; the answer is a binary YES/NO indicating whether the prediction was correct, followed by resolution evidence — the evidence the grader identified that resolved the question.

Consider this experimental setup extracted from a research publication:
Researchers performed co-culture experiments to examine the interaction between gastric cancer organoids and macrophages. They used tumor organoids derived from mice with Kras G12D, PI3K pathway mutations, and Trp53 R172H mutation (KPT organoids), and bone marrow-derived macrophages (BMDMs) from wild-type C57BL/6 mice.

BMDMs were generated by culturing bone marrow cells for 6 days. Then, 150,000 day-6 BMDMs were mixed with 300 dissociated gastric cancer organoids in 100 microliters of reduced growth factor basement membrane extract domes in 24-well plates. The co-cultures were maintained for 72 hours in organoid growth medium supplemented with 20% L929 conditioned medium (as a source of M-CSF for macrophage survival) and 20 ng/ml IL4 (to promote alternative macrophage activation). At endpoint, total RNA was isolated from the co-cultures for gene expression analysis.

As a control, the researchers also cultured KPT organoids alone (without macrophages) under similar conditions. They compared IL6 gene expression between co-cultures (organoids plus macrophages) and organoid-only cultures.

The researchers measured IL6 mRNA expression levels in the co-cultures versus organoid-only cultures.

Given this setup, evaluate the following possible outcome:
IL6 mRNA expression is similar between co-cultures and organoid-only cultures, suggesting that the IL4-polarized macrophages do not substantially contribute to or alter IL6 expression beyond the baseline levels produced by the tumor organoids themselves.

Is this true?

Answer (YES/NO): NO